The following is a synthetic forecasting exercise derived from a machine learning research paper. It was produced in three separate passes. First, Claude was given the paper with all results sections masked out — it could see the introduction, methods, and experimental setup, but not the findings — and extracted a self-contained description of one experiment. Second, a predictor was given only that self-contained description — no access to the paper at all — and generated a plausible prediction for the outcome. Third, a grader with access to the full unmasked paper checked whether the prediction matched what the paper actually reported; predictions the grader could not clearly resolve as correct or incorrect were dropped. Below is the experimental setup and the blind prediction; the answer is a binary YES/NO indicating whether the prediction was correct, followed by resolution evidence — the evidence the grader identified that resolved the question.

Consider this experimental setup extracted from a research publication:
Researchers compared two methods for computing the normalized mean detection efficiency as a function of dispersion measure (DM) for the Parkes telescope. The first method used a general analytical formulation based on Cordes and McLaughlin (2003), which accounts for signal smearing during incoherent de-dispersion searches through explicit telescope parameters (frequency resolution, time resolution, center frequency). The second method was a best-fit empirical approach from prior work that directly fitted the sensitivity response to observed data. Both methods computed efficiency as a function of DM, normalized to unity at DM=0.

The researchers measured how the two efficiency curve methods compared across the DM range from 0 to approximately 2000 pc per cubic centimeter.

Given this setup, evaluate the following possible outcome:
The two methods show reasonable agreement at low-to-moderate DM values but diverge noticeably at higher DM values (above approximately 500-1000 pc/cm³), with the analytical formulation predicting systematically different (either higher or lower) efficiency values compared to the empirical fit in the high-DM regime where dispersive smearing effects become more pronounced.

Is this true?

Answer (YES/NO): NO